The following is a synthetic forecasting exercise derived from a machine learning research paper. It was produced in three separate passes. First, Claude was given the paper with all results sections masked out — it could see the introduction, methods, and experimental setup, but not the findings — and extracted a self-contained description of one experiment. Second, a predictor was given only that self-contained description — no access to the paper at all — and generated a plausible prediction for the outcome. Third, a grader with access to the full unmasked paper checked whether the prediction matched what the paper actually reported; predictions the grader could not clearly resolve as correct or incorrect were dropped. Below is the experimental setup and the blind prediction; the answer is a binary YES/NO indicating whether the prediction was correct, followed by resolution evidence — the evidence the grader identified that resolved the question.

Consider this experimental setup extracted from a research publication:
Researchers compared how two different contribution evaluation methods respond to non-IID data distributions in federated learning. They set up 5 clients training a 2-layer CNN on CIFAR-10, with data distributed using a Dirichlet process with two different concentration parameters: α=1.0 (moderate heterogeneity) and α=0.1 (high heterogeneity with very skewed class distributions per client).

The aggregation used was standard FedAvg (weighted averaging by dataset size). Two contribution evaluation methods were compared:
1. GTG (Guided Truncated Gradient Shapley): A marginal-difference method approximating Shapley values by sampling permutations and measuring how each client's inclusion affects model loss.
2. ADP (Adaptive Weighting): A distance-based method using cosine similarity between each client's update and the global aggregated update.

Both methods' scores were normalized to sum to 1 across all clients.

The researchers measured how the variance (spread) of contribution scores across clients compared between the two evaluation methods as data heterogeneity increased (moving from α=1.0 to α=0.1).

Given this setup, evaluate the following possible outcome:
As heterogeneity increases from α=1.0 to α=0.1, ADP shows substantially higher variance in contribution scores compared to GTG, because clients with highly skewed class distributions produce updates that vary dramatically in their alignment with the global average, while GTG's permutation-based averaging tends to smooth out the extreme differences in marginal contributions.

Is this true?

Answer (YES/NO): YES